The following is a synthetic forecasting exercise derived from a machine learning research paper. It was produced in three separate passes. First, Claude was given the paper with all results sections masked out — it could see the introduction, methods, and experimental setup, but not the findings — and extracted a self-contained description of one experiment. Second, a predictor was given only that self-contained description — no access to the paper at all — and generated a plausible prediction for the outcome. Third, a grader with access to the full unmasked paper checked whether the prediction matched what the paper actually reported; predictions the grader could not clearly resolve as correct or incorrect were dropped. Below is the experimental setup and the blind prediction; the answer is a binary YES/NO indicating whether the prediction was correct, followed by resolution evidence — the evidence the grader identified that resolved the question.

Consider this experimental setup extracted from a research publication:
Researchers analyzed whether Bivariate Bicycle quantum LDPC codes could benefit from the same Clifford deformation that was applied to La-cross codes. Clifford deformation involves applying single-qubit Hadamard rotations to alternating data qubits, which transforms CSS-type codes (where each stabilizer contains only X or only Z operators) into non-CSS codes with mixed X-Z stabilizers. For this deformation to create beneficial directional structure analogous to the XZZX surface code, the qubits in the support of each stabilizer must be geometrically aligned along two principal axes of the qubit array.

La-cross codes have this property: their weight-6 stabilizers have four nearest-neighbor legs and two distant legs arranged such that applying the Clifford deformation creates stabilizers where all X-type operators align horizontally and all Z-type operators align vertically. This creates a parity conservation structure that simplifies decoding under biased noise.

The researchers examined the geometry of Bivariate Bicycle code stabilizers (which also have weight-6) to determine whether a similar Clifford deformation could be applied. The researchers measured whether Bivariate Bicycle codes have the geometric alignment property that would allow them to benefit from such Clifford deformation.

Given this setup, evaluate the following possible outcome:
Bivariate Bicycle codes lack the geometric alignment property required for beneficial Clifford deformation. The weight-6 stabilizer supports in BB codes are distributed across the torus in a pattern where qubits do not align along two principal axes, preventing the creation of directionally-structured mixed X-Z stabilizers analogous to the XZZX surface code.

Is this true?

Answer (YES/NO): YES